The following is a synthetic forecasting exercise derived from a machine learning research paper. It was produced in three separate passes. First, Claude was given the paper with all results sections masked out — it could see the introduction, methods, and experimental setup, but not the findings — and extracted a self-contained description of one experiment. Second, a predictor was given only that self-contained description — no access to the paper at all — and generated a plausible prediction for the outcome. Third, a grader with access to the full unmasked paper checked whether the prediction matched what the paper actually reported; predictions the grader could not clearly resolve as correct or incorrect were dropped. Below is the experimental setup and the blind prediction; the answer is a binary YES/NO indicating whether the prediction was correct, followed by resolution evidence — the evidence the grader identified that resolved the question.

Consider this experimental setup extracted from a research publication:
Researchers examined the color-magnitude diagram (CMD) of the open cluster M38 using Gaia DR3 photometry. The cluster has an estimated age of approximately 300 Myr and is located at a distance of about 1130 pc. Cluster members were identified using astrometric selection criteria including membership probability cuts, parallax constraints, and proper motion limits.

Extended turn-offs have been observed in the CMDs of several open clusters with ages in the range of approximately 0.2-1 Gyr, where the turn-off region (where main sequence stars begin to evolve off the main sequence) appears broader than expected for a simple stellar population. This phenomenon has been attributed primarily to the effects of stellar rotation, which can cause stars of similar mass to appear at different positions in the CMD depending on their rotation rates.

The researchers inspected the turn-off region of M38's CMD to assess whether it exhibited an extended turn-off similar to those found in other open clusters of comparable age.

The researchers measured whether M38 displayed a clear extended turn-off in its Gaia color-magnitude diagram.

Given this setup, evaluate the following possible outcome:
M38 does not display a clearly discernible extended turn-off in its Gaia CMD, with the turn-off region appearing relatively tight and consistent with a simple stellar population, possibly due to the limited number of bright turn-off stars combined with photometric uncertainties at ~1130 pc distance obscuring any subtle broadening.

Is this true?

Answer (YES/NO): YES